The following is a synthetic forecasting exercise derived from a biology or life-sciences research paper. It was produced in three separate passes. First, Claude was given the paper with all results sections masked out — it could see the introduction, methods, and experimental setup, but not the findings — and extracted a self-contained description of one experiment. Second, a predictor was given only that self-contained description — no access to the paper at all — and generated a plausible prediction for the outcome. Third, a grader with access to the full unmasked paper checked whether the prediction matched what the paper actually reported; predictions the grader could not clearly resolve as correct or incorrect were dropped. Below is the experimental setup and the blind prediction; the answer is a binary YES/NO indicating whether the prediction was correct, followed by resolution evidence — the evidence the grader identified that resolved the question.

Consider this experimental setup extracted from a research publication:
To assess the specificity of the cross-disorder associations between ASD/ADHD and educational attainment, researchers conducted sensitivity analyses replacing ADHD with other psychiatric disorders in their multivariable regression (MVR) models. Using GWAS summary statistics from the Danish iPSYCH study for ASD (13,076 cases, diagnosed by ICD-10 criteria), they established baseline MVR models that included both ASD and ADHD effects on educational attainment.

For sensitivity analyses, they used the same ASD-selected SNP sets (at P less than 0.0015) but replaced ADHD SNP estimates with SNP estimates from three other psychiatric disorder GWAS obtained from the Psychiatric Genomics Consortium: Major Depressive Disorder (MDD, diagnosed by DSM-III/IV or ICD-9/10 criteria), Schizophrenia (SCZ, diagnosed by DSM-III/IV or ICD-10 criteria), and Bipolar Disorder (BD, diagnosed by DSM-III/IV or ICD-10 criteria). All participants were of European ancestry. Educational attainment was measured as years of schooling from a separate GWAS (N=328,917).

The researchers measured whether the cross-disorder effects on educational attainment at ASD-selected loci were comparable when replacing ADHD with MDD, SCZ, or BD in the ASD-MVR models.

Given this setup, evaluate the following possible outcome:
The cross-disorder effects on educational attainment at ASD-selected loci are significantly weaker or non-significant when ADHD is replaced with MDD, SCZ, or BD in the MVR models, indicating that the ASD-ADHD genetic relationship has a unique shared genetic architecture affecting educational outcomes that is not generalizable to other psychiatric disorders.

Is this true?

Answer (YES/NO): NO